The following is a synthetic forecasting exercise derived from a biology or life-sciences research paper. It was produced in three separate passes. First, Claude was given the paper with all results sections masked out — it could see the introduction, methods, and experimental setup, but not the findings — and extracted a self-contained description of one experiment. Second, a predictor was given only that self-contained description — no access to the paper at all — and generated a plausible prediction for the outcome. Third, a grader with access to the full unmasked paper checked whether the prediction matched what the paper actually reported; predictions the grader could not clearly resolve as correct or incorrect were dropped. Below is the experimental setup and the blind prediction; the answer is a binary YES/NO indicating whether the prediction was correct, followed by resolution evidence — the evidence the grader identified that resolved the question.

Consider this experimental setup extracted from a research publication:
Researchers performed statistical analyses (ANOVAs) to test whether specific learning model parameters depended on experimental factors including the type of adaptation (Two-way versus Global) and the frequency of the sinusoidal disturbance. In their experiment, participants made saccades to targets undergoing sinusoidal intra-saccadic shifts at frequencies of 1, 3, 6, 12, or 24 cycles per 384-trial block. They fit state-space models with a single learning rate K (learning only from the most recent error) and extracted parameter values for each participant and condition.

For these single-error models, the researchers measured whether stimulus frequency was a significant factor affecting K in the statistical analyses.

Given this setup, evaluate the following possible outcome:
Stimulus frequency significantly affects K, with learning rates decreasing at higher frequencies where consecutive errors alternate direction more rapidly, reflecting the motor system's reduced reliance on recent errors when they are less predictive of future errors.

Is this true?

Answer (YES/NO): NO